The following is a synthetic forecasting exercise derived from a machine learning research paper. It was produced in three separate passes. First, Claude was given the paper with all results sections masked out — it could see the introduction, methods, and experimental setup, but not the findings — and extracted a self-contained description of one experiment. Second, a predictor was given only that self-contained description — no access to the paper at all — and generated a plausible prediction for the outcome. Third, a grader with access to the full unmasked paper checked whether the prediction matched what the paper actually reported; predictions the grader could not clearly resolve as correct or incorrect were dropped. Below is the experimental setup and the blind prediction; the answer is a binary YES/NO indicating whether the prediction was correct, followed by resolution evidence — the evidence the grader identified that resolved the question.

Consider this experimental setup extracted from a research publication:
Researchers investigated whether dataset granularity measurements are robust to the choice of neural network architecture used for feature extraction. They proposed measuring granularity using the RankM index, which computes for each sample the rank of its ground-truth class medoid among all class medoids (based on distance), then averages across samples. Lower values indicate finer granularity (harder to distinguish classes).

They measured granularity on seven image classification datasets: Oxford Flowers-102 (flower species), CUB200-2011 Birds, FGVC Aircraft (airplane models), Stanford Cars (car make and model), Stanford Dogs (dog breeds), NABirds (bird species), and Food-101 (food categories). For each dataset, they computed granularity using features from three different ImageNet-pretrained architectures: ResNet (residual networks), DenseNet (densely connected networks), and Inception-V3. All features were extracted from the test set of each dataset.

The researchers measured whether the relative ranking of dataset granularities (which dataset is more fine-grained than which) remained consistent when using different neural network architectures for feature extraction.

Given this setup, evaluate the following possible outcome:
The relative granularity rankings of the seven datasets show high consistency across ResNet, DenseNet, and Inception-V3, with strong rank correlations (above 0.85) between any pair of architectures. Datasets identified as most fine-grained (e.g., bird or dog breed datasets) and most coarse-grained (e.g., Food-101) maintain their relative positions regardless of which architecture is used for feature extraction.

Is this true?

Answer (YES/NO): NO